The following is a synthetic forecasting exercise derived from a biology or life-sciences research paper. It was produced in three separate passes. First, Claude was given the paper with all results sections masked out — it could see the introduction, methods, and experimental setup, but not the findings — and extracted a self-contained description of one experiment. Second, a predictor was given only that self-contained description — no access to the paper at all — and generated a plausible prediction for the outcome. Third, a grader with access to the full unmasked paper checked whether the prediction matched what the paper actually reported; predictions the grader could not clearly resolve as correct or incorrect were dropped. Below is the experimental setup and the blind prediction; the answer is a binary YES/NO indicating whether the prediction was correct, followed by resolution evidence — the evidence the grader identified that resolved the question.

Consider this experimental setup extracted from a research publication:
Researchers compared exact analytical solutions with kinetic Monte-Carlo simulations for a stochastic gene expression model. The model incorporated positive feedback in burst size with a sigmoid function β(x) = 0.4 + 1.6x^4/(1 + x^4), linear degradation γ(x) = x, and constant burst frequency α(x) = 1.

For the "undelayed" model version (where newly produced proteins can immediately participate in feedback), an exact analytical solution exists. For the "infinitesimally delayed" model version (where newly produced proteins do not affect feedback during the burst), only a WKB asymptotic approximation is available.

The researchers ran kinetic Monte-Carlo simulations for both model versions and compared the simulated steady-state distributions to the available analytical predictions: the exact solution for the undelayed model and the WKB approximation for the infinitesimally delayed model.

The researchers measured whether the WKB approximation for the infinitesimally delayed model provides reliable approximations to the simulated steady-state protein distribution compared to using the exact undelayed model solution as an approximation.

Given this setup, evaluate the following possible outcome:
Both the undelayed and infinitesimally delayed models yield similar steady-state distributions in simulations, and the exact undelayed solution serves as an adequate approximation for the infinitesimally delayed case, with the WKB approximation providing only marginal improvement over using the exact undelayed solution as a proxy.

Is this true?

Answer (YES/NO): NO